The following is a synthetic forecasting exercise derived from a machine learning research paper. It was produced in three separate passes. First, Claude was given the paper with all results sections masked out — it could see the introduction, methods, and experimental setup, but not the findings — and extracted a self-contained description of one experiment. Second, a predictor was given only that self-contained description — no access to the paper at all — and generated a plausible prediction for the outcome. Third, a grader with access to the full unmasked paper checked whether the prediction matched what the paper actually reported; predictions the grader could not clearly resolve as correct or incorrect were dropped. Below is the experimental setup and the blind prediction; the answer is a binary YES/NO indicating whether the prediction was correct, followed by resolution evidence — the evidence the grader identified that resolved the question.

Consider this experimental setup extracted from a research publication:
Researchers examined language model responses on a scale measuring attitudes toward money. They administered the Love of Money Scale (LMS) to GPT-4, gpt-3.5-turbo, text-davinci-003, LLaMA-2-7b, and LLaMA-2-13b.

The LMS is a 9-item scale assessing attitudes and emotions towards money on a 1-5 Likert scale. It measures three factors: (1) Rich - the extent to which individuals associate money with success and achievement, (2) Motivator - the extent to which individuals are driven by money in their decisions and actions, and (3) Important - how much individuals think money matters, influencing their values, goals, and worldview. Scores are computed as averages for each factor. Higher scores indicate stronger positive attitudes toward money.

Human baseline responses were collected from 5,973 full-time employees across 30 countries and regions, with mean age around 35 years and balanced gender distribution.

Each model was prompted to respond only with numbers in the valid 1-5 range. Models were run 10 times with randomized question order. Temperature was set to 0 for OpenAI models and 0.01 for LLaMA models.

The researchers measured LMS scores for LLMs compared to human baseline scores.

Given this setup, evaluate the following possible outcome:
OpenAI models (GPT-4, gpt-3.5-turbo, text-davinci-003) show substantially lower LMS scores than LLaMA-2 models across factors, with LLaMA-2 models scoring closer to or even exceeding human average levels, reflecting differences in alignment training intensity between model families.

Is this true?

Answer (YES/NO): NO